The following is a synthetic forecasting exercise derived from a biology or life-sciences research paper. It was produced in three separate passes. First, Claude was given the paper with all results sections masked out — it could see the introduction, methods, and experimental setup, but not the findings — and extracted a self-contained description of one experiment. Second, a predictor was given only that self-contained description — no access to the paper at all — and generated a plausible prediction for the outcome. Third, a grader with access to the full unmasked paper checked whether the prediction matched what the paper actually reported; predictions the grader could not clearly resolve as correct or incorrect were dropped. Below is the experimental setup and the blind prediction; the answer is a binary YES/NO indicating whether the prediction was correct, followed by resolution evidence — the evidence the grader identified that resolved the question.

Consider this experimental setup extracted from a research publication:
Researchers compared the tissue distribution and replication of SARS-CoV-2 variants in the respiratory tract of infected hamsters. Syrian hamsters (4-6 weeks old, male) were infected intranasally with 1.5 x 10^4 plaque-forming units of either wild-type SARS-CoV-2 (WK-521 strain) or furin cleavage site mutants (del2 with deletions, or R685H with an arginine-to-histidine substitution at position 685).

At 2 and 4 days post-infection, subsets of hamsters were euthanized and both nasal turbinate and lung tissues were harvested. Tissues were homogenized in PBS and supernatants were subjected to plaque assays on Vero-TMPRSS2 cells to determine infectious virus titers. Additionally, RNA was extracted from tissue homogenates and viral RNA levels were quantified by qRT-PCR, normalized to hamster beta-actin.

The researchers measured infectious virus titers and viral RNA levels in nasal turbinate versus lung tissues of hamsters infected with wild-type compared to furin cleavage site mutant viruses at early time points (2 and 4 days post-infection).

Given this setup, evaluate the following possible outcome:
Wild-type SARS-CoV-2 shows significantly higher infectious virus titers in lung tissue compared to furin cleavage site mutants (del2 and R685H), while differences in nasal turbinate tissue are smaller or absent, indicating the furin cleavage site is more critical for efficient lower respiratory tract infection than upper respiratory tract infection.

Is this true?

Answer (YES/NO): YES